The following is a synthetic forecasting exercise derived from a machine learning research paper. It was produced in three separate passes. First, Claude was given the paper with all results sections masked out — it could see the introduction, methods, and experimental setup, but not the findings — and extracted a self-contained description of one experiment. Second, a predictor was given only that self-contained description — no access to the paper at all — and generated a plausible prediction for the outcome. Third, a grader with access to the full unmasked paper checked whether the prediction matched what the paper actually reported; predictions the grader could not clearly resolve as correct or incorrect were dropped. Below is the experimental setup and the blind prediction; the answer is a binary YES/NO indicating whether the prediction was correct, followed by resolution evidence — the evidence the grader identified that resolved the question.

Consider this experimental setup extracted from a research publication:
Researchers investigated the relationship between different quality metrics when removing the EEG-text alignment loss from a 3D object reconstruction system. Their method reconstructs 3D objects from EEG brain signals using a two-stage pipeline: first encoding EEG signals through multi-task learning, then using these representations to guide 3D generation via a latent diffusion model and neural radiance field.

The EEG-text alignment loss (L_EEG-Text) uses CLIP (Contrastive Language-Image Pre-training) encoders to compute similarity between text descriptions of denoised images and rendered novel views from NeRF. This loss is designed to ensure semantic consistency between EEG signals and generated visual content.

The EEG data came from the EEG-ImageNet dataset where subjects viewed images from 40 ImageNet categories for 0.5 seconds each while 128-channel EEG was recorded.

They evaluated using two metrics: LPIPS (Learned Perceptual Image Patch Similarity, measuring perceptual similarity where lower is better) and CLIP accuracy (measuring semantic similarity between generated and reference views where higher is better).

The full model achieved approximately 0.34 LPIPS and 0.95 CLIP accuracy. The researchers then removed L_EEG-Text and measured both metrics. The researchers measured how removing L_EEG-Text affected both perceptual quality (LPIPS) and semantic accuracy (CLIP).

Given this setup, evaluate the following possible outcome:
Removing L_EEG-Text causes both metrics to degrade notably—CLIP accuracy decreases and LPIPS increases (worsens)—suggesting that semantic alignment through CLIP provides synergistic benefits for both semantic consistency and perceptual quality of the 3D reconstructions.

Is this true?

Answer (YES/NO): NO